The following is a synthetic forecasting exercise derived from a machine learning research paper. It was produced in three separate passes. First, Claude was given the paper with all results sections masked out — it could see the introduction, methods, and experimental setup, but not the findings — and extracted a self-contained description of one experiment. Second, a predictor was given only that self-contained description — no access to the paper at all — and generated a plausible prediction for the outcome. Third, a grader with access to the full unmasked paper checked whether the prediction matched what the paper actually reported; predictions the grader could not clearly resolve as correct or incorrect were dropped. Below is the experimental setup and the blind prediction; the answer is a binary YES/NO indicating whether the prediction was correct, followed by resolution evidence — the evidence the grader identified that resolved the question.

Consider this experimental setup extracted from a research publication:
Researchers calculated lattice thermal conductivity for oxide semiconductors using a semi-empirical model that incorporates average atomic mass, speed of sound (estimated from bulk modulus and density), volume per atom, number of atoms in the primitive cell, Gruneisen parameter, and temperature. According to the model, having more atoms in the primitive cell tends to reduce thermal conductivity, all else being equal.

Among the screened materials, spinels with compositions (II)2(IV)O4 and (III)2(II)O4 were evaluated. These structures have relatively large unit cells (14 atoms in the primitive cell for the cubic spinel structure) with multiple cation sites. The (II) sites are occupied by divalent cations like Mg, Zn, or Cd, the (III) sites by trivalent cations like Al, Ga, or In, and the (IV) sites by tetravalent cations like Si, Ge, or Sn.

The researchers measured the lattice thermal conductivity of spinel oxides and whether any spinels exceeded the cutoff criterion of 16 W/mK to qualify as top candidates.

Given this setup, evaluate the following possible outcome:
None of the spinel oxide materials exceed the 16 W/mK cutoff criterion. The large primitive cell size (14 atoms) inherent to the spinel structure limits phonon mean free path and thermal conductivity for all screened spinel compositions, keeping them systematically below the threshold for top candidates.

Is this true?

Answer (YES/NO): NO